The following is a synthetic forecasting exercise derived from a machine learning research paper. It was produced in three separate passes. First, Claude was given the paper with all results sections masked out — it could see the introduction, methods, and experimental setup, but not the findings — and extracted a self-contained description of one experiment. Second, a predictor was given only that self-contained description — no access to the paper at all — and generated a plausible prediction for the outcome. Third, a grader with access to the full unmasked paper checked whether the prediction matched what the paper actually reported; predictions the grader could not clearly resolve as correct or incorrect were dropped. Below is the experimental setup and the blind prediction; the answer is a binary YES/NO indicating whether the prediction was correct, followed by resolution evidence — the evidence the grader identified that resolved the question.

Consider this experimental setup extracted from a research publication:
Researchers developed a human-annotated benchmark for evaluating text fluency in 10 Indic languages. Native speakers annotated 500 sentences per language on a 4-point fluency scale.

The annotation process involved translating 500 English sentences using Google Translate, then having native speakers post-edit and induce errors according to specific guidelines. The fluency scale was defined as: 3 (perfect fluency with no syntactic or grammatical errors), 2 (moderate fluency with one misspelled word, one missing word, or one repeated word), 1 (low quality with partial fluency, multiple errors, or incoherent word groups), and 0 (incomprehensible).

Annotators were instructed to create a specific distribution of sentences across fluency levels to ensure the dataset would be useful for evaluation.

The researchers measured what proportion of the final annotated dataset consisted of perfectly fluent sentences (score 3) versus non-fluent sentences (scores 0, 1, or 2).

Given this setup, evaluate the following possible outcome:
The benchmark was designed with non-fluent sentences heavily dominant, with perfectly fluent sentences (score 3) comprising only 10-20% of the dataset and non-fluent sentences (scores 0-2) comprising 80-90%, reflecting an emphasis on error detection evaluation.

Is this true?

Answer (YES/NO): NO